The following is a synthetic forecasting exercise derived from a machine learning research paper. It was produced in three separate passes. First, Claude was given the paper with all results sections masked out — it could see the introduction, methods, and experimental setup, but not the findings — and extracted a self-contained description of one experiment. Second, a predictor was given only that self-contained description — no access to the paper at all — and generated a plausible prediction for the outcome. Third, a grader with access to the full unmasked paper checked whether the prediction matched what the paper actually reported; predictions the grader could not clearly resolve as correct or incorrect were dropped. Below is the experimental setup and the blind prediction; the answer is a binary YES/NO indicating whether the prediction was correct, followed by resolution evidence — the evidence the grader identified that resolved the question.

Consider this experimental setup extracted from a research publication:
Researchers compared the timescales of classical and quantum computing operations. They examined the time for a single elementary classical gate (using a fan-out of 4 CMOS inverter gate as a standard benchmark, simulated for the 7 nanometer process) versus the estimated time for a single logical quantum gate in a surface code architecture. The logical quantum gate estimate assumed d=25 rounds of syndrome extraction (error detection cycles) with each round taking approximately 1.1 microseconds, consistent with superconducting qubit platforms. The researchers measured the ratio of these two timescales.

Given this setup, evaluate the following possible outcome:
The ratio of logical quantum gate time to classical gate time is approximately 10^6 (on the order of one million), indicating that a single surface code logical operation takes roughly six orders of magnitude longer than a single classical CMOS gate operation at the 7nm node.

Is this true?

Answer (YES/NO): NO